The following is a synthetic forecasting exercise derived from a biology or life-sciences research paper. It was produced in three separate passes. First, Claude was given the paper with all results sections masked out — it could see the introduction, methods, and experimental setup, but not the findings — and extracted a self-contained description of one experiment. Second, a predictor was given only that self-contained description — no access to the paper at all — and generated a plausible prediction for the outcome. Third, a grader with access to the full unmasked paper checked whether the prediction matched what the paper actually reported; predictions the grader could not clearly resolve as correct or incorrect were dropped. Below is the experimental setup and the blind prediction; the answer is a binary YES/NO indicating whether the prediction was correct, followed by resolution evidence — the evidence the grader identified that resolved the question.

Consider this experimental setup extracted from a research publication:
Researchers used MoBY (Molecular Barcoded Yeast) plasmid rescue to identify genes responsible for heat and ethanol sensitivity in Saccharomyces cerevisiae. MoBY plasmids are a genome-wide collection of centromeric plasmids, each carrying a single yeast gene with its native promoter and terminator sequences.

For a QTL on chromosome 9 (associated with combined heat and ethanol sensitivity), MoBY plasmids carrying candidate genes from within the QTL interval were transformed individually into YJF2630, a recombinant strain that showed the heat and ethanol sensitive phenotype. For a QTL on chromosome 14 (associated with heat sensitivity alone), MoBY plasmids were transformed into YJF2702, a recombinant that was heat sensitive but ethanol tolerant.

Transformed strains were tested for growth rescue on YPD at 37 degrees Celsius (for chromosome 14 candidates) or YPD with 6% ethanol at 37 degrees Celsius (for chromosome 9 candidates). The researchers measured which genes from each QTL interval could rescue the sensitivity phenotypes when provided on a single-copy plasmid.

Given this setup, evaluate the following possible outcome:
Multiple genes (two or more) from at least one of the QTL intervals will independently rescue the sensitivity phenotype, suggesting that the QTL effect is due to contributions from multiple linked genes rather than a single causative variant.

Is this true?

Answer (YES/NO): NO